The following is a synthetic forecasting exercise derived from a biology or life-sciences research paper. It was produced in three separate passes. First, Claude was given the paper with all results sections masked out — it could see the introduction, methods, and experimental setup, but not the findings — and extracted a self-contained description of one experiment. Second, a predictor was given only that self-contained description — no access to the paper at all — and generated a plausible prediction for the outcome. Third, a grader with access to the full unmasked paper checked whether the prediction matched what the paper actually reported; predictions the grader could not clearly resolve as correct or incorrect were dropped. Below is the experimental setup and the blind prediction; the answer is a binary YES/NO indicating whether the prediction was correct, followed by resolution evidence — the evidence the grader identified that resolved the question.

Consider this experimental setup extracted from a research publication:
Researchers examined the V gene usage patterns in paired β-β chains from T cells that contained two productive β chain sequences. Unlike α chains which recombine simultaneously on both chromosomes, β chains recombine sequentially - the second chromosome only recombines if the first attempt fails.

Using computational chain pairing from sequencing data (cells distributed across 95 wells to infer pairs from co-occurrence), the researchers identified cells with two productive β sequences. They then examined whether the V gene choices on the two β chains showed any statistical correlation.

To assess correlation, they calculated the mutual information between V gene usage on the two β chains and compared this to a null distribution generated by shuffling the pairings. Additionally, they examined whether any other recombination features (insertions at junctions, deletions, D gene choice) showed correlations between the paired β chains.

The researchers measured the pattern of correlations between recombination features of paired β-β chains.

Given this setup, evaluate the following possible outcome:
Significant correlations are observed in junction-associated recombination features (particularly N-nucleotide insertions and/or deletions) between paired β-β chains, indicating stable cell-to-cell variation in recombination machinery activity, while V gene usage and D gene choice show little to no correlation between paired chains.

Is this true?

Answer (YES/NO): NO